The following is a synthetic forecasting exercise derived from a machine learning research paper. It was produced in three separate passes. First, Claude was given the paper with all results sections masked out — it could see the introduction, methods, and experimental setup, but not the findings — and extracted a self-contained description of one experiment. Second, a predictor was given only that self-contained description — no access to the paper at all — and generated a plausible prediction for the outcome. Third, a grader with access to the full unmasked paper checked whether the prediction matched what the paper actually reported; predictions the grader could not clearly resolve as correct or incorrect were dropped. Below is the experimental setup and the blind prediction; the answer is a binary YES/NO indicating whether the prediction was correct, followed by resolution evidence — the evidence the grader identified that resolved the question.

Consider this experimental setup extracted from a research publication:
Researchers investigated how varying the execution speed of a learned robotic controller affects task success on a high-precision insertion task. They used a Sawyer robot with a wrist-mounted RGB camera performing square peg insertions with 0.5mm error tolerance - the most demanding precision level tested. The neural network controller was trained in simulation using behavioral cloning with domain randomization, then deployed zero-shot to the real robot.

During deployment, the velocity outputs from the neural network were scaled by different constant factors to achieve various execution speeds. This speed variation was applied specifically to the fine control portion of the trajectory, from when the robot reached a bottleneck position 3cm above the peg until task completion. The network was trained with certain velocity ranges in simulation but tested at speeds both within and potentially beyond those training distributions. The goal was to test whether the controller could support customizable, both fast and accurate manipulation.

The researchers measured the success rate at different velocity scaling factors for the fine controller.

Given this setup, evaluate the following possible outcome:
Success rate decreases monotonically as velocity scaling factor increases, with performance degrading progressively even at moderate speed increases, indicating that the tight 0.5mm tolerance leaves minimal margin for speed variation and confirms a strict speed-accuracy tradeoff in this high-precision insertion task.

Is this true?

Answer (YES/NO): NO